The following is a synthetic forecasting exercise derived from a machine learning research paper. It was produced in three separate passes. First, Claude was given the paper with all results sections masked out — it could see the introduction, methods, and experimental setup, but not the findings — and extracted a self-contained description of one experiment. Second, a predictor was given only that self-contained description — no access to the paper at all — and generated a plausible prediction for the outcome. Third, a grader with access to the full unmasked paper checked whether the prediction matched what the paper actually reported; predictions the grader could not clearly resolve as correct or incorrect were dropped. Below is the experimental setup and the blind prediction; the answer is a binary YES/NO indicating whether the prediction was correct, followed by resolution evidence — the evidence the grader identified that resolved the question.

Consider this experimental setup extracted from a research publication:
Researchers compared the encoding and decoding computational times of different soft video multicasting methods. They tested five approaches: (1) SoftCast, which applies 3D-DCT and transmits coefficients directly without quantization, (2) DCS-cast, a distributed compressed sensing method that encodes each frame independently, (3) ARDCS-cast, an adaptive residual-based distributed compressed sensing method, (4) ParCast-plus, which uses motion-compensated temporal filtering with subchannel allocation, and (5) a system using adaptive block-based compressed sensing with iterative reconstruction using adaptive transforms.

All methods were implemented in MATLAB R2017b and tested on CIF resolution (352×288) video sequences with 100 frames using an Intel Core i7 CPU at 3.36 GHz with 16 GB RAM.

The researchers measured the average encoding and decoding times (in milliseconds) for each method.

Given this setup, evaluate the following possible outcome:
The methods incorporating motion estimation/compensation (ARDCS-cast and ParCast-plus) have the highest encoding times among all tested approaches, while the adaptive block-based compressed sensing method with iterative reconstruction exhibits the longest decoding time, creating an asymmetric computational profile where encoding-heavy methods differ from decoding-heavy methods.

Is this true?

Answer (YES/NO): NO